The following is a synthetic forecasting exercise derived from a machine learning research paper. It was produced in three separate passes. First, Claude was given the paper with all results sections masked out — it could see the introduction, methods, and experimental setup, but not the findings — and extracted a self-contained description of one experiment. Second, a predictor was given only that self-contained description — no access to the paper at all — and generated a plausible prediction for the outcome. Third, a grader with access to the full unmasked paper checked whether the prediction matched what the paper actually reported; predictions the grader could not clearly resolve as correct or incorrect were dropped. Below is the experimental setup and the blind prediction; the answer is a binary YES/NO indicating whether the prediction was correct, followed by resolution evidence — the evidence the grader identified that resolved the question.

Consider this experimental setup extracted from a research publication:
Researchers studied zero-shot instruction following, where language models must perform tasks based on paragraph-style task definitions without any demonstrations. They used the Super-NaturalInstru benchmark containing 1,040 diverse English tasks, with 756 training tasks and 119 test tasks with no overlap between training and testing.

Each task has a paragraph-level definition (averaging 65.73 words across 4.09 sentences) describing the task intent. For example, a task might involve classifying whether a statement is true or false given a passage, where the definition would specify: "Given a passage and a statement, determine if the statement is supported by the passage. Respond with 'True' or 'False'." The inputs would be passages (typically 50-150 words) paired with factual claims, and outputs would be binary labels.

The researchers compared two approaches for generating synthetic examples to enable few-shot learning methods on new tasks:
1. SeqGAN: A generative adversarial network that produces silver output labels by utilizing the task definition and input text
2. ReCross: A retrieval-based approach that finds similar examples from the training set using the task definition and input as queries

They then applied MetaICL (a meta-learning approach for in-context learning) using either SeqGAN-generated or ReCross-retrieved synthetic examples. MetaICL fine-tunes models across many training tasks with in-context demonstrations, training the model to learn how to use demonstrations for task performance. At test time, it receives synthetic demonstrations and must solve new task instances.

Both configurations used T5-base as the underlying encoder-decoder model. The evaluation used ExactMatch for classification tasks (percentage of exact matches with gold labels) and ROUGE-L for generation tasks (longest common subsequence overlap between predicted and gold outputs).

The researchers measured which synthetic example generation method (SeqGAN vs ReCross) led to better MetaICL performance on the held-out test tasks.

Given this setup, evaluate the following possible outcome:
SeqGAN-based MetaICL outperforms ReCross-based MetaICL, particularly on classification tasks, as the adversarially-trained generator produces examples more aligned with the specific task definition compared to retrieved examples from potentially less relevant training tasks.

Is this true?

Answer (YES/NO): NO